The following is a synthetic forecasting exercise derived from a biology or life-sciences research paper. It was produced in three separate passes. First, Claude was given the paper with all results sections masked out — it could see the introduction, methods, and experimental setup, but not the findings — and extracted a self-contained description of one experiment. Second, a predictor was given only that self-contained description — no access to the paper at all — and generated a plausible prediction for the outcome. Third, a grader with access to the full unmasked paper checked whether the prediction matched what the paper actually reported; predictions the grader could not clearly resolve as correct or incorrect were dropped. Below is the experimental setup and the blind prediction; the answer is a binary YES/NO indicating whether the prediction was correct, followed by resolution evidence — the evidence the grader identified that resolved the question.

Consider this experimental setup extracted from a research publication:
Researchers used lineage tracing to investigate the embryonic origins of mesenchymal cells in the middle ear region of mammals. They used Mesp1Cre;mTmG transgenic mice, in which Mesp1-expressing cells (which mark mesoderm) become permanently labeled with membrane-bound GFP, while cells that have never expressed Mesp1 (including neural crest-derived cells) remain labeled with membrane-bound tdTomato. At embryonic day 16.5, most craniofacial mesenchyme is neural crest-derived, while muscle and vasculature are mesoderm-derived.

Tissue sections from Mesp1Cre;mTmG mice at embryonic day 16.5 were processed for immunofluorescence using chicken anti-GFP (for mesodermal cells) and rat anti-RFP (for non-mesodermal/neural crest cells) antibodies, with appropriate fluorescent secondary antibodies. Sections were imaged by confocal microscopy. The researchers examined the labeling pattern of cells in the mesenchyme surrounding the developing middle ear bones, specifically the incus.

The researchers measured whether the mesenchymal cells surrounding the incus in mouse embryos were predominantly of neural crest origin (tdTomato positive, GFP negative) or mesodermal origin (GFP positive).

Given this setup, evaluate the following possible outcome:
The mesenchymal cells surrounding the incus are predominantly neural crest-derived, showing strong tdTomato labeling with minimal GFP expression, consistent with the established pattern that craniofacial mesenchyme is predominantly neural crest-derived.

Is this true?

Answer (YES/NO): YES